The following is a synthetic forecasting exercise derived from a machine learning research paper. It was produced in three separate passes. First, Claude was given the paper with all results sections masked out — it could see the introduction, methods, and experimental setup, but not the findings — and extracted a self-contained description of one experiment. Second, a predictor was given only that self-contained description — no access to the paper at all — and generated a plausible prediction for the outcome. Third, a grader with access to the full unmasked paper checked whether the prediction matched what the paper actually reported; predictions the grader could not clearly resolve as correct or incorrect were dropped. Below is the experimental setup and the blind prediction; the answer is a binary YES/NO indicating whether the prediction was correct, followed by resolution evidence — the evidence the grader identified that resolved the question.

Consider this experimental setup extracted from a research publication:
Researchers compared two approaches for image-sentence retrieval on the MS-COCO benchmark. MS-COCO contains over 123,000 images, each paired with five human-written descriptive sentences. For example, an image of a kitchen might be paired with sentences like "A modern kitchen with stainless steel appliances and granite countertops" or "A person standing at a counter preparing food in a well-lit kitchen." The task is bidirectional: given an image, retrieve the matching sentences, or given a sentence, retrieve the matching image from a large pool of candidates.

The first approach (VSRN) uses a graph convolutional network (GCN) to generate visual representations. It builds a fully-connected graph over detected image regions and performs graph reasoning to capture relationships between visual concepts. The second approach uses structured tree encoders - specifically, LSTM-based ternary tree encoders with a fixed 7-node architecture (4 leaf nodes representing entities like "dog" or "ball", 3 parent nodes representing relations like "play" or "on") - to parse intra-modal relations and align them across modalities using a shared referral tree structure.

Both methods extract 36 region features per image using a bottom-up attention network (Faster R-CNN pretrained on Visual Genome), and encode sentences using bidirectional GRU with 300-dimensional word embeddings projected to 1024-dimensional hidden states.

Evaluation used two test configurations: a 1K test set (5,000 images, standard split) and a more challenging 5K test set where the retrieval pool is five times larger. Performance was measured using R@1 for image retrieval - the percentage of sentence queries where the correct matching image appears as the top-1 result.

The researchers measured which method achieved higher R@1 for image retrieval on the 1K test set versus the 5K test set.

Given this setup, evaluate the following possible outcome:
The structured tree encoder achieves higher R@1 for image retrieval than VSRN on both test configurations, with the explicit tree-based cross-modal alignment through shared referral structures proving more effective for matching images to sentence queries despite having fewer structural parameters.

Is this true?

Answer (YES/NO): NO